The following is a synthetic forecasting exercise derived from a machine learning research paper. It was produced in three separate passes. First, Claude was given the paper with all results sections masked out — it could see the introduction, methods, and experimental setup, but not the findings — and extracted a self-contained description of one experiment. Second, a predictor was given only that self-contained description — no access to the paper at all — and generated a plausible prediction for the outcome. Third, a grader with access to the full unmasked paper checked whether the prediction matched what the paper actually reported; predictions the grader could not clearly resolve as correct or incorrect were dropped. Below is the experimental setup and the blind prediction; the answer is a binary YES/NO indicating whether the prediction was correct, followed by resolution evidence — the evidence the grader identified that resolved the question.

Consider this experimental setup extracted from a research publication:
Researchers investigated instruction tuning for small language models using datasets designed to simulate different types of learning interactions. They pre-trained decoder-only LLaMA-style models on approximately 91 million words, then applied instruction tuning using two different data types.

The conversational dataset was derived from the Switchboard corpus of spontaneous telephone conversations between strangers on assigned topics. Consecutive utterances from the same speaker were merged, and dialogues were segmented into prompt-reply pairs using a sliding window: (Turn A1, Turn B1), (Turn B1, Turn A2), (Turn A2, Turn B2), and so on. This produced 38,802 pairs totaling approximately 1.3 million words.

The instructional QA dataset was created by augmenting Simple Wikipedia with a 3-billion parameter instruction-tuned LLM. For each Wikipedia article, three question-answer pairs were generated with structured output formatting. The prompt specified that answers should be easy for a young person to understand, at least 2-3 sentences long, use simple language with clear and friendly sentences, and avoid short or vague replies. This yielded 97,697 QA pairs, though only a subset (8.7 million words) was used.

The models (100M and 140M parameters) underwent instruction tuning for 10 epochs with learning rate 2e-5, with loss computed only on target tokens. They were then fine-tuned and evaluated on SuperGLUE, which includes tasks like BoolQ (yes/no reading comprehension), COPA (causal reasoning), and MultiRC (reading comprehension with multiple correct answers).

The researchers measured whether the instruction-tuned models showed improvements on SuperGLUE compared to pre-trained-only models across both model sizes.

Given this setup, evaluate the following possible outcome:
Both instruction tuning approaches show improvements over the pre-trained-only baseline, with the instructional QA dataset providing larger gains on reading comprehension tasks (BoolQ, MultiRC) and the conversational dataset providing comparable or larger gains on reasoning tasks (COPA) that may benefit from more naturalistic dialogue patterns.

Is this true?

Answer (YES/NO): NO